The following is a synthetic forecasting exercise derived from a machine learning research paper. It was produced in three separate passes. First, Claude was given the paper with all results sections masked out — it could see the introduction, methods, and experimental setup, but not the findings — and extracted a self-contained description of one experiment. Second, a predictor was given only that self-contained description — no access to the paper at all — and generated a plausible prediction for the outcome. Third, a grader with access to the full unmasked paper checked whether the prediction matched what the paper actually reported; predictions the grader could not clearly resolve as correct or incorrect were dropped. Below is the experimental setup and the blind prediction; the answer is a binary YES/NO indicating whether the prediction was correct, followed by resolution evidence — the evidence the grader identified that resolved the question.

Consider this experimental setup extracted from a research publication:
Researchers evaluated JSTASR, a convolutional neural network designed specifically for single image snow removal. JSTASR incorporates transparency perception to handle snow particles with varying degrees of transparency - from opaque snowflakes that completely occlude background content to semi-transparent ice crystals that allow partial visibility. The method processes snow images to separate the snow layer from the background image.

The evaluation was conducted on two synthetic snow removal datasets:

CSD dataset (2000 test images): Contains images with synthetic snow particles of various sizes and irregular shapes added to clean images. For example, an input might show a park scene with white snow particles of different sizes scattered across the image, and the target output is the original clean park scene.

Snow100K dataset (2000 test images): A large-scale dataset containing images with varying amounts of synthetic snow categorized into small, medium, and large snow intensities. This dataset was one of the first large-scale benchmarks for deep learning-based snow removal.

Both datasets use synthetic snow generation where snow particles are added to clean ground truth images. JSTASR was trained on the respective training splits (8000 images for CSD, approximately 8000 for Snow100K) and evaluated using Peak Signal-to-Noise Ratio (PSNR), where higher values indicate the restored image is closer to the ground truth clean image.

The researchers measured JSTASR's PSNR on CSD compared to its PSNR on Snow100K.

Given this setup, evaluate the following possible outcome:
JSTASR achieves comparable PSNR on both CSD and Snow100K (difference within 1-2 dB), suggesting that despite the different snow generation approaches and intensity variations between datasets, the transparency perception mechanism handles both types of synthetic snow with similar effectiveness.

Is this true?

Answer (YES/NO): NO